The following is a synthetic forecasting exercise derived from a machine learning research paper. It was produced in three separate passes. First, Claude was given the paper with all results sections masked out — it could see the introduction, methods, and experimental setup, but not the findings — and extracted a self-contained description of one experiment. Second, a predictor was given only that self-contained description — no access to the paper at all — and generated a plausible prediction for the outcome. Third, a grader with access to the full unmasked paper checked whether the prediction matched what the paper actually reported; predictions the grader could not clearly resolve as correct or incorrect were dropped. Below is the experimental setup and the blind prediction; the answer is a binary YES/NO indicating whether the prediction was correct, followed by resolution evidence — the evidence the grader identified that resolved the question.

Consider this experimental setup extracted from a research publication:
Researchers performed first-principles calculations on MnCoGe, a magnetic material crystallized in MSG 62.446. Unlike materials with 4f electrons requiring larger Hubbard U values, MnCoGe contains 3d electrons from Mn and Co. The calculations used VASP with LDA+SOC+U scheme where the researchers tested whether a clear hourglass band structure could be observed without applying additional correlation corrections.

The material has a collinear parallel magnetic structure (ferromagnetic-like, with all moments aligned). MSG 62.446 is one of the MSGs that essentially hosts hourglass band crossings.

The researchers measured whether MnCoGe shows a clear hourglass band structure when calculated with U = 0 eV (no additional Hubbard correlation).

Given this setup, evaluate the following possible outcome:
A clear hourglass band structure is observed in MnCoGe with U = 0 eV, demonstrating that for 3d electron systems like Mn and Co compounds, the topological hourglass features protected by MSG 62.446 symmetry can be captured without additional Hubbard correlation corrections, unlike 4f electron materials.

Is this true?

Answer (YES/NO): YES